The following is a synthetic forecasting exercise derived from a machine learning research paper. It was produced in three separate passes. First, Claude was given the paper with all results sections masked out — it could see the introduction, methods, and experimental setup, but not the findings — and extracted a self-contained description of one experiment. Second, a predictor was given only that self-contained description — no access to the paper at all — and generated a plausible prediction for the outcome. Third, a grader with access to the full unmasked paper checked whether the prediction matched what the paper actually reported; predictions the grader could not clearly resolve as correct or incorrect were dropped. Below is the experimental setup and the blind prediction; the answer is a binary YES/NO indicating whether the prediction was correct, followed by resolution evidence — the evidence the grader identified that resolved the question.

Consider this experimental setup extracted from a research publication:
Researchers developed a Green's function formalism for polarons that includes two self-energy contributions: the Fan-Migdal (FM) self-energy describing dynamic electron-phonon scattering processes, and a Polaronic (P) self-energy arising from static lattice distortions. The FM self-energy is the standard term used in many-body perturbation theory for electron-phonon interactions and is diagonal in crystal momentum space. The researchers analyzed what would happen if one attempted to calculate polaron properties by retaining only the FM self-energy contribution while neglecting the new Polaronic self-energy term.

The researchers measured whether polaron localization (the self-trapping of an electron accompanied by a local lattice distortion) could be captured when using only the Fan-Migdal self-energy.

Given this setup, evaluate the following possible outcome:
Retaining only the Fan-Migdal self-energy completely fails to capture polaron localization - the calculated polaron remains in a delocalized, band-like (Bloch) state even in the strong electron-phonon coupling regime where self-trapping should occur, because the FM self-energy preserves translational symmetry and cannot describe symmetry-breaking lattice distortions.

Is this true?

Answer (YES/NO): YES